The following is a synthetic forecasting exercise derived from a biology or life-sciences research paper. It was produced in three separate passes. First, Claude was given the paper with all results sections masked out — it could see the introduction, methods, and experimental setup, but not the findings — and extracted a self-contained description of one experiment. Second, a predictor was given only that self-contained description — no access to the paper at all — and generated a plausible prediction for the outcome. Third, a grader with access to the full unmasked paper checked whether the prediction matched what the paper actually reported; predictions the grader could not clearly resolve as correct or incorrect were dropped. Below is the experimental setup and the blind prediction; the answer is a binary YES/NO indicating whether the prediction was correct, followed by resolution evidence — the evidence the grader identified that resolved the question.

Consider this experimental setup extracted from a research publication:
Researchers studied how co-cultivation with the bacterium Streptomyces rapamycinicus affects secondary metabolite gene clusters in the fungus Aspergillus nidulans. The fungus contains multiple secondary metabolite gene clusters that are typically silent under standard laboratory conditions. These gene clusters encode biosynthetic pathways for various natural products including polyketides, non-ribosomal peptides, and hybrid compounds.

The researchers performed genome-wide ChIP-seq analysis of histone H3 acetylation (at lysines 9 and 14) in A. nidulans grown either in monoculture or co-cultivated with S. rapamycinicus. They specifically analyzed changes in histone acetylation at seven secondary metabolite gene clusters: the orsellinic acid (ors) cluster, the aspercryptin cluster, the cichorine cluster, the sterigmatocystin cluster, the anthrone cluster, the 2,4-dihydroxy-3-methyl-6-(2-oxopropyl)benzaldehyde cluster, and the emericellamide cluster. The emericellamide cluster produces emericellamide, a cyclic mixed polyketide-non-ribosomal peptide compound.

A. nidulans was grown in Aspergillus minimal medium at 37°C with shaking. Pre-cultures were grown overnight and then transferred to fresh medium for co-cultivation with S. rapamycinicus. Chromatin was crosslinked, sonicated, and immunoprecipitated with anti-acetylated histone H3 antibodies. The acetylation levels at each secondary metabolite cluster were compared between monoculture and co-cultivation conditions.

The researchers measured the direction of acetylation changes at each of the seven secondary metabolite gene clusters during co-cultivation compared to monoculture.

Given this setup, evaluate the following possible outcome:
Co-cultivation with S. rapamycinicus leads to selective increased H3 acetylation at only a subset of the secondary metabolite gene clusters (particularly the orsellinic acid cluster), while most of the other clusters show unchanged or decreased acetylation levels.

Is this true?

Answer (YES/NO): NO